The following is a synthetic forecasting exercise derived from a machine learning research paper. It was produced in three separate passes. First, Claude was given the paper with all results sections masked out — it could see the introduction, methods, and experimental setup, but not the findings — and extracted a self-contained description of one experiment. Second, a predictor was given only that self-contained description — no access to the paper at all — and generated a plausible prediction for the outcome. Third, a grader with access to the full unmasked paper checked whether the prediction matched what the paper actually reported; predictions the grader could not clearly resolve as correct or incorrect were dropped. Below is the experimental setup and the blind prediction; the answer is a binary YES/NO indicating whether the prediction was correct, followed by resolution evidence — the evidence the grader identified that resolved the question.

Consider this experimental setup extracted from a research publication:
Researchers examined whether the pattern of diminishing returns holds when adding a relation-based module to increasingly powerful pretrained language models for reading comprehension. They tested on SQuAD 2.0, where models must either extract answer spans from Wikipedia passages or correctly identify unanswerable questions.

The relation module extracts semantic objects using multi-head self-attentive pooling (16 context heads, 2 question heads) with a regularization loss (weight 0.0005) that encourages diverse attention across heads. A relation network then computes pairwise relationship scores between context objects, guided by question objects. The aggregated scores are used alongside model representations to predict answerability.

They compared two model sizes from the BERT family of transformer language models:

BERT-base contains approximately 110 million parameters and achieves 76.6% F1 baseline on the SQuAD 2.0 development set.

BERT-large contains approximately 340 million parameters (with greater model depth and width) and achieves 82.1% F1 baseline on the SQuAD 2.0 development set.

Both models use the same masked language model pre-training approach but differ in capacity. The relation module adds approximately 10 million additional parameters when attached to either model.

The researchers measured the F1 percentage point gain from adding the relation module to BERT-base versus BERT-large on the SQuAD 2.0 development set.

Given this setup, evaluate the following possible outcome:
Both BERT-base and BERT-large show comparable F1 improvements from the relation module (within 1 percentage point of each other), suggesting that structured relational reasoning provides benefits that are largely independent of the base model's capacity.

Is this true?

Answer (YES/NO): NO